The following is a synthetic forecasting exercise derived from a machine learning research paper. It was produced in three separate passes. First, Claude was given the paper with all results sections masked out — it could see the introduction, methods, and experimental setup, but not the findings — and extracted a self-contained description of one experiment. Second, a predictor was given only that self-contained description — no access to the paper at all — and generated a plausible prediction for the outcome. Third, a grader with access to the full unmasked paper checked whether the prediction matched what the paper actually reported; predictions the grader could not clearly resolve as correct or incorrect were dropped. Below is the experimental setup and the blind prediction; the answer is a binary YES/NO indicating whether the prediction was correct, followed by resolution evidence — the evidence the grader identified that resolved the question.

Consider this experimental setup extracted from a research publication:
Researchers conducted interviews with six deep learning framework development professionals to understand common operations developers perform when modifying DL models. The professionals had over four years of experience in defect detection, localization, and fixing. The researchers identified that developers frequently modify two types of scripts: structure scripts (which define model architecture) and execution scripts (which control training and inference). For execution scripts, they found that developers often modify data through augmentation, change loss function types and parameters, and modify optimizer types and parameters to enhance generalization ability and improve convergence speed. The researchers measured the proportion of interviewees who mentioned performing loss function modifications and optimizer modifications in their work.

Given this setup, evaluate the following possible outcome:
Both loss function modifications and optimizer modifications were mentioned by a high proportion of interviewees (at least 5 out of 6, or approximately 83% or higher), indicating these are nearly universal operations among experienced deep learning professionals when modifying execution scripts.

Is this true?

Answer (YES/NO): NO